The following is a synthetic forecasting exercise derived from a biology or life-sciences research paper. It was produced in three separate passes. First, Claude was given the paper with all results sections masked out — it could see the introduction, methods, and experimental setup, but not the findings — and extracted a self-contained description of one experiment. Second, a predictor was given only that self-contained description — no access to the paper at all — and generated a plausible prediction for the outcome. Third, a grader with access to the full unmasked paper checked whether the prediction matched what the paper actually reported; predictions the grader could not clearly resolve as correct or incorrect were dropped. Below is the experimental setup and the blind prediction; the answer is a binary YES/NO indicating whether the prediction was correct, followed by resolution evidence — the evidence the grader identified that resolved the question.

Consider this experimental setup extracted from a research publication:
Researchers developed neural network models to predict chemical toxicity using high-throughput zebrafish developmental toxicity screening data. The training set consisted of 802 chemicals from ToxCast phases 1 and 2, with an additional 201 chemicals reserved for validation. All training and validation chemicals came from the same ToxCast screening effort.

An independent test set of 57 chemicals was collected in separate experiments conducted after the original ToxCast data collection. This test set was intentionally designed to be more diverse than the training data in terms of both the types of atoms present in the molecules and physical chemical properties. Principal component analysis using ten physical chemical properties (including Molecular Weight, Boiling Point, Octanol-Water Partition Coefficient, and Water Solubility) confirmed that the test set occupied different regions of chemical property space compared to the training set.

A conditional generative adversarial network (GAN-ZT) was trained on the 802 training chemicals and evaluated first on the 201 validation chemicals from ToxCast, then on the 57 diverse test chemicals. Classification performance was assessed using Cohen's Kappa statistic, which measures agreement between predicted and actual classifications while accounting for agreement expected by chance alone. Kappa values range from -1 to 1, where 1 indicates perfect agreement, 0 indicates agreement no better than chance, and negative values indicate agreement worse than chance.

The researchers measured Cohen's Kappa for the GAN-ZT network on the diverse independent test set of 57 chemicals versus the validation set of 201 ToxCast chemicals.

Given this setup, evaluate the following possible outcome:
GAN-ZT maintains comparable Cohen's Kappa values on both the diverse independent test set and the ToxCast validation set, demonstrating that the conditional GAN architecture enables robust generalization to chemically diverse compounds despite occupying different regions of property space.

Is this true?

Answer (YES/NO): NO